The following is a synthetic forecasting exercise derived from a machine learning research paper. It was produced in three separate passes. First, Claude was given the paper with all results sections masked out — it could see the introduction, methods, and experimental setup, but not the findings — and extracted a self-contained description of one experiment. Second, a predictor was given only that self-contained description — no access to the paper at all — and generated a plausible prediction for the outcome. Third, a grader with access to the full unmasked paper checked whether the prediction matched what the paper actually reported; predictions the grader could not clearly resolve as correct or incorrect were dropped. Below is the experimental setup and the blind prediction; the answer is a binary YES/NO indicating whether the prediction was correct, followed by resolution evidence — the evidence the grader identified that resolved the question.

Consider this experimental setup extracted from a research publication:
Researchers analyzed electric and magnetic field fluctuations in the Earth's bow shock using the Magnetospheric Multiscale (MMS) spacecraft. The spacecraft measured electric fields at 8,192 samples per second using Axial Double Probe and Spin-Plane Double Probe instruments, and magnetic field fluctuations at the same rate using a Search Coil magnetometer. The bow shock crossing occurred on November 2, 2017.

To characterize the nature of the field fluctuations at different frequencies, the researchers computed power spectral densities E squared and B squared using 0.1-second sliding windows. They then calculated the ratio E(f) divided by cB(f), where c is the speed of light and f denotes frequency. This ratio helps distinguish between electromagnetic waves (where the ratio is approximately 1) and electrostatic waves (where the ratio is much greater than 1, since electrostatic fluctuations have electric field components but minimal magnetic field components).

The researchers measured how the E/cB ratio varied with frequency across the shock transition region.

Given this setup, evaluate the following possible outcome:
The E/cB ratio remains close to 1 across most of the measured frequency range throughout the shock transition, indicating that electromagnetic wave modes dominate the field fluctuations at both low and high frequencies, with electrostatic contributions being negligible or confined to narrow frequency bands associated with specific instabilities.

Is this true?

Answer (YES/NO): NO